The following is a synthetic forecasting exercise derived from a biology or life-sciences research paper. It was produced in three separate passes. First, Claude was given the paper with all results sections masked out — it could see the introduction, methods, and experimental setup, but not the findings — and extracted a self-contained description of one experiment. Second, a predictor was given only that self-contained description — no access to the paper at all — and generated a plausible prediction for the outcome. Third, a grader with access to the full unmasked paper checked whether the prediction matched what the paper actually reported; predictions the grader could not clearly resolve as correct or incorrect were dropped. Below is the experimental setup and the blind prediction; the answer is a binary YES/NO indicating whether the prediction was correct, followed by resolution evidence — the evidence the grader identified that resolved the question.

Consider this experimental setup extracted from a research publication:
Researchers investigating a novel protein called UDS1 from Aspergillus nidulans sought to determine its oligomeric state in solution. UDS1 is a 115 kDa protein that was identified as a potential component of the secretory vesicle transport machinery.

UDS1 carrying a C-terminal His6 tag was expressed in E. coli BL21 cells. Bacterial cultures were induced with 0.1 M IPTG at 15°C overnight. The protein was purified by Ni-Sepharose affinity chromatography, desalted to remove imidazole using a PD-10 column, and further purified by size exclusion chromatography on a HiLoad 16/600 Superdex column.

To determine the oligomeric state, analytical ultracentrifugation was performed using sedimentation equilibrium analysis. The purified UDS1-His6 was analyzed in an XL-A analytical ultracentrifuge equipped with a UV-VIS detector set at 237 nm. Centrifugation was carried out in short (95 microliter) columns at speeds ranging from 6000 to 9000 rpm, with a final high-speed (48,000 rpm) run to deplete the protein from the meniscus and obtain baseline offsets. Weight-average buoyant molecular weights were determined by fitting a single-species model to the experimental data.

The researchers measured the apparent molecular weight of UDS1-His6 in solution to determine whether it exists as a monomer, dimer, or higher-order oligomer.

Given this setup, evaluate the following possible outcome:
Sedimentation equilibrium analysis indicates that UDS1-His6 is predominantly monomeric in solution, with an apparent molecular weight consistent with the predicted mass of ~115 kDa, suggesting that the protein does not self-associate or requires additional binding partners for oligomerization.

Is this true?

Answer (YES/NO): NO